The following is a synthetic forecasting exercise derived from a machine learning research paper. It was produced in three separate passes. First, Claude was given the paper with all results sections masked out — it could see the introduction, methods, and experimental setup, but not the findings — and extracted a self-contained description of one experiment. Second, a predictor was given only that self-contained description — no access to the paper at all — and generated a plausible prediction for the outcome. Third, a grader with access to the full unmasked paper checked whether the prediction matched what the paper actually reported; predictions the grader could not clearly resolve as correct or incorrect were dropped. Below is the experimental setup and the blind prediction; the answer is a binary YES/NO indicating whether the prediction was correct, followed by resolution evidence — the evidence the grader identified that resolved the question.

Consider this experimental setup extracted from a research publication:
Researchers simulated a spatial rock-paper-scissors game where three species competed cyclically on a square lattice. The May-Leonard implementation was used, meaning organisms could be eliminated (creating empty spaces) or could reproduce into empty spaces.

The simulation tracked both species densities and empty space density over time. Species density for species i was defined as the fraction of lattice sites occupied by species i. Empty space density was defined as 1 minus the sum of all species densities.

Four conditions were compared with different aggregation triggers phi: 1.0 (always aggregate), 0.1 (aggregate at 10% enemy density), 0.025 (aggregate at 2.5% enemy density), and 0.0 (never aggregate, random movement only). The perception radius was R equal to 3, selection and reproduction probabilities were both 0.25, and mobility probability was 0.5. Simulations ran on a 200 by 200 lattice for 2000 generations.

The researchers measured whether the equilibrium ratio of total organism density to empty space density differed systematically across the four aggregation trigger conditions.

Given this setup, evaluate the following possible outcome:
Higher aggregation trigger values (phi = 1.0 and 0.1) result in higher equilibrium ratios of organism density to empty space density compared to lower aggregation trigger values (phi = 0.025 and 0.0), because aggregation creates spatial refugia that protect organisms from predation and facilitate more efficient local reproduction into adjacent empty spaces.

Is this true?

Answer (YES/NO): NO